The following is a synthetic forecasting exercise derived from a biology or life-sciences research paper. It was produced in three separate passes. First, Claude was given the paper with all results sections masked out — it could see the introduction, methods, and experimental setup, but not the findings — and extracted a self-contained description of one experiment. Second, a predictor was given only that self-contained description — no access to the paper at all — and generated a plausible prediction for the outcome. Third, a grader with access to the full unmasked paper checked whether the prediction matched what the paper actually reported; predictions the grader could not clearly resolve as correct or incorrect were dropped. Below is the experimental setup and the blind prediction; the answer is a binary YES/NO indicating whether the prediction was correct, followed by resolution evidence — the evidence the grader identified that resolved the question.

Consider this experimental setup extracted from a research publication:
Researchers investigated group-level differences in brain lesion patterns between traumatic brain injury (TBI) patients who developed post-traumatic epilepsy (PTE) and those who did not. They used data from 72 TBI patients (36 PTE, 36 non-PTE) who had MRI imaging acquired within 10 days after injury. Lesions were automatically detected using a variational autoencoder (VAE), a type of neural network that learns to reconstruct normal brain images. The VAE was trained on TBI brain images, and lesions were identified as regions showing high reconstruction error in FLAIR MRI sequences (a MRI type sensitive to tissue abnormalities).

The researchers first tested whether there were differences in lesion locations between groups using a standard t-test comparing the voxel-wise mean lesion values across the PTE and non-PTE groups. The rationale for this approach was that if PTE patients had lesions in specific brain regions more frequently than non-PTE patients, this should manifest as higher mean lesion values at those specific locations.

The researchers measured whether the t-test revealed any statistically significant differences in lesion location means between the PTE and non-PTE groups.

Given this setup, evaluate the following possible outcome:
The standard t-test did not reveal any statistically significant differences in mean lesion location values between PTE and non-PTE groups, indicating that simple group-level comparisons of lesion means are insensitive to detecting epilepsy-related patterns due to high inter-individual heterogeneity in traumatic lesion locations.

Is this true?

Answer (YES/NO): YES